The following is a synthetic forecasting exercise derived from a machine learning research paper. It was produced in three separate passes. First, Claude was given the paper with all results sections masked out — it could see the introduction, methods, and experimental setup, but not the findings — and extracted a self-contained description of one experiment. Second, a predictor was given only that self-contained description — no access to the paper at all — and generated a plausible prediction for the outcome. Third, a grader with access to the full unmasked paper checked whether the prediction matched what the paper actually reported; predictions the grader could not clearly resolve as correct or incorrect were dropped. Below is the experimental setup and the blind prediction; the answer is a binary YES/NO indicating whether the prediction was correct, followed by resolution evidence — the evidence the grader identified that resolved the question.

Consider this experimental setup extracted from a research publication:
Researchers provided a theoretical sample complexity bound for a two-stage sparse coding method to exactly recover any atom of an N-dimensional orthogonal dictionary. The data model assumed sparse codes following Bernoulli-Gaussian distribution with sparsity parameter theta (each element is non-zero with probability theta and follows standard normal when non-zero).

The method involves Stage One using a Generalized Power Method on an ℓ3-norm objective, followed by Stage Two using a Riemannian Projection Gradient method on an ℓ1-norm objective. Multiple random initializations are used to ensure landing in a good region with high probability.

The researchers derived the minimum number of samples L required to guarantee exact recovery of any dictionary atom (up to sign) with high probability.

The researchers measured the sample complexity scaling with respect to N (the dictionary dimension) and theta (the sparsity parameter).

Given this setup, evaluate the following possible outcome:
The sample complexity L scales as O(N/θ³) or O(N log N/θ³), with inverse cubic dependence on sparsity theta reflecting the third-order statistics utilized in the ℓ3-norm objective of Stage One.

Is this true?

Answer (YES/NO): NO